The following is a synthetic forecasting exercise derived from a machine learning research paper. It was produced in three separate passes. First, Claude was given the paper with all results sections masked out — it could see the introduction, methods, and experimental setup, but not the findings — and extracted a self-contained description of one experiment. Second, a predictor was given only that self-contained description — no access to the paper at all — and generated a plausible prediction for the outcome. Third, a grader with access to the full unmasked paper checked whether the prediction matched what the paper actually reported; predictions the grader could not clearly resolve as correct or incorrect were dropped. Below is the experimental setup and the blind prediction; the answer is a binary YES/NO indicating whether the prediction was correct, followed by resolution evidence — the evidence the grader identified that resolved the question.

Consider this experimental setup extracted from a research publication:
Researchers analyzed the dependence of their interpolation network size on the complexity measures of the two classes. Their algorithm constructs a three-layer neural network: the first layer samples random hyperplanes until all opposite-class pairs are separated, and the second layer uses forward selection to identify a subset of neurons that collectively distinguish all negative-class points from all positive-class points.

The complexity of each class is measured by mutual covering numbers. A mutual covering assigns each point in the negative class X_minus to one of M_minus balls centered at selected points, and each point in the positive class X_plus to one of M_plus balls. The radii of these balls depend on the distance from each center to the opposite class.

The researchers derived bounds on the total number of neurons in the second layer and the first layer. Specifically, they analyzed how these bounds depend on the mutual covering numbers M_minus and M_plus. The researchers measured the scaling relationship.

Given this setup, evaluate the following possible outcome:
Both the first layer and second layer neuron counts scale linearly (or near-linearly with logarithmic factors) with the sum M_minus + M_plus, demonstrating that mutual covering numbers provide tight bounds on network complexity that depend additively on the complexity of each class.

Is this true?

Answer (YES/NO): NO